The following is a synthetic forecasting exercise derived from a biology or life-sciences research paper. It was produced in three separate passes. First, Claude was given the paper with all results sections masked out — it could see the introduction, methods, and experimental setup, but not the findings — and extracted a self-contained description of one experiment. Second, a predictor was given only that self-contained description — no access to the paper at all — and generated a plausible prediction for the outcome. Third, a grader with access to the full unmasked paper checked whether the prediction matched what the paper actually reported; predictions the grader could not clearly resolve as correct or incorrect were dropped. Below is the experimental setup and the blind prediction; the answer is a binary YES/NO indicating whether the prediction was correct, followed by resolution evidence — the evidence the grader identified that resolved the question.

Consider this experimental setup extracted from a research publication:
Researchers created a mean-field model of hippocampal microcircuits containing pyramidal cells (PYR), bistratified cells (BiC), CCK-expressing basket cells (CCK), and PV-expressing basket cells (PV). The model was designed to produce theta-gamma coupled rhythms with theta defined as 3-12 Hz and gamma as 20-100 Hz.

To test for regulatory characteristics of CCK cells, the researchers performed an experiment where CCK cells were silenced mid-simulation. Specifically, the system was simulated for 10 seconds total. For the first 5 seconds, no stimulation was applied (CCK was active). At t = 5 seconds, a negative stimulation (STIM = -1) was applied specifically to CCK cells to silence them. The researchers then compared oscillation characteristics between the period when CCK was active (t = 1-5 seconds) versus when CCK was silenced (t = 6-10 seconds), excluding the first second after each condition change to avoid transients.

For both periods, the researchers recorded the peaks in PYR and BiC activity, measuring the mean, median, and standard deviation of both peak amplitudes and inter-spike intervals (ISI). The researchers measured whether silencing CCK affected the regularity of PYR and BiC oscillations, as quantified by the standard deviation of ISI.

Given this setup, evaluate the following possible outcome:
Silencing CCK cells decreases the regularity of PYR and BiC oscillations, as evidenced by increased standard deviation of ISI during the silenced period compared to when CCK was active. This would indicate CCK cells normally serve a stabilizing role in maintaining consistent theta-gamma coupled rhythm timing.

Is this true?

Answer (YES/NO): YES